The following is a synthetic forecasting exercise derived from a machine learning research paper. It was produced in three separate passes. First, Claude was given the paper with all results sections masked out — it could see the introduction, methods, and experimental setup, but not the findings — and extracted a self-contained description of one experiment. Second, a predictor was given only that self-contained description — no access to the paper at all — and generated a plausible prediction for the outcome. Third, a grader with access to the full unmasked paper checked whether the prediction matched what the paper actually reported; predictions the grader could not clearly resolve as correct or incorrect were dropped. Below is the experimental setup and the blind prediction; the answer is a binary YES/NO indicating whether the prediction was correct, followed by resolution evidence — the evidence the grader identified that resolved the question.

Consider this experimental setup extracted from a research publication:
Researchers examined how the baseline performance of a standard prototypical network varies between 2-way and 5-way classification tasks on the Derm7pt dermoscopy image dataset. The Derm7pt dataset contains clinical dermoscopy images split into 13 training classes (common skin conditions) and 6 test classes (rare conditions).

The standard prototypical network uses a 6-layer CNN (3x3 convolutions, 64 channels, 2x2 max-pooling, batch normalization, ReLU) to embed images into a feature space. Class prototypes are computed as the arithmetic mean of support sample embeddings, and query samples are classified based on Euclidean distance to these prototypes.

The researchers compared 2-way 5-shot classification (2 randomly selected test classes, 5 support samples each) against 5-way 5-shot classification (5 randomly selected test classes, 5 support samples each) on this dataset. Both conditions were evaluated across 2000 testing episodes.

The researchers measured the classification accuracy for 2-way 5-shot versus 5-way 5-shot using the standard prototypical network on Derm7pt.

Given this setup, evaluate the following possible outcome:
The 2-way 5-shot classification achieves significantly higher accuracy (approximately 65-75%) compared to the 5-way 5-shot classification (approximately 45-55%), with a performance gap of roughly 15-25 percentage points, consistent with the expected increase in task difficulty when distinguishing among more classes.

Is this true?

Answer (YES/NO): NO